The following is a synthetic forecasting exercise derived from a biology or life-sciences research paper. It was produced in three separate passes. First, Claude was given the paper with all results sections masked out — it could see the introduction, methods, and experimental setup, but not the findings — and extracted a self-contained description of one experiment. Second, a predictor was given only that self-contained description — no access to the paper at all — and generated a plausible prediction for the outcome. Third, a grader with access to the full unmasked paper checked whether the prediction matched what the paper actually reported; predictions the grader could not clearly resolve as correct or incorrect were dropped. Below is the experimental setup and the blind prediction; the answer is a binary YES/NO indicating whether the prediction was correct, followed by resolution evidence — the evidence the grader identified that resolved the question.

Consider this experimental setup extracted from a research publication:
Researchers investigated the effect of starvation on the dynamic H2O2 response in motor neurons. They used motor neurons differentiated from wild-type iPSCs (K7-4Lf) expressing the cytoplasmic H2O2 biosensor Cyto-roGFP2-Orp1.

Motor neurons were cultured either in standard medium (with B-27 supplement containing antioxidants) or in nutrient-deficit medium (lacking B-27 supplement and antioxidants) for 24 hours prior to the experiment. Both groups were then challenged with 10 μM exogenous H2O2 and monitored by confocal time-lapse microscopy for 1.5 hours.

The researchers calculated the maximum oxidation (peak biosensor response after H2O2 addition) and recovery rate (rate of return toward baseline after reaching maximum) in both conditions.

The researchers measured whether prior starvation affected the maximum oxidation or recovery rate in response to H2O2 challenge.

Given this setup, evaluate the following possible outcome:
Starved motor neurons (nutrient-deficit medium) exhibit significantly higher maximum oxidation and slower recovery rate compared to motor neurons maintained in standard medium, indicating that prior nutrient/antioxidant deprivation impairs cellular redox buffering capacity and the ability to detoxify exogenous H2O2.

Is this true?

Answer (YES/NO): NO